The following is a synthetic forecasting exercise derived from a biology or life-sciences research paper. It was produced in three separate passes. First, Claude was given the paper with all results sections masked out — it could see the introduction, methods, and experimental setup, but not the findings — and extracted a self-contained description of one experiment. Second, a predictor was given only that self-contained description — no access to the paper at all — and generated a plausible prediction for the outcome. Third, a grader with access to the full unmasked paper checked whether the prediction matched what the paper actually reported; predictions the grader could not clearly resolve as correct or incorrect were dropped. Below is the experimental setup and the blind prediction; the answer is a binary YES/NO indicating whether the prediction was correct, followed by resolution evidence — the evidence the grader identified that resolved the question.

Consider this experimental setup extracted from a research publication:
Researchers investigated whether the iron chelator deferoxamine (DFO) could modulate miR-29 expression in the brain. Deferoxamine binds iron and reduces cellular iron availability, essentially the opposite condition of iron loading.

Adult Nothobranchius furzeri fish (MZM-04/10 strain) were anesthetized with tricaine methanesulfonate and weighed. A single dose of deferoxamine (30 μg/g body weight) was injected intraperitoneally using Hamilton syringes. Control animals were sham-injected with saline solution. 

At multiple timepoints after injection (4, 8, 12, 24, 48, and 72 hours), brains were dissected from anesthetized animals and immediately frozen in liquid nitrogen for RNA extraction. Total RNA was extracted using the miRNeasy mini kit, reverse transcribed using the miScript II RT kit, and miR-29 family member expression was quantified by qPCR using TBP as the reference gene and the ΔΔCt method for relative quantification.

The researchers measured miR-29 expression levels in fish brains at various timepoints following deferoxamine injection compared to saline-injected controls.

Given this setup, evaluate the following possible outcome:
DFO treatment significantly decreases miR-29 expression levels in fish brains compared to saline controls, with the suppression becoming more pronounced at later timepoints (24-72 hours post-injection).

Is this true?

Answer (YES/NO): NO